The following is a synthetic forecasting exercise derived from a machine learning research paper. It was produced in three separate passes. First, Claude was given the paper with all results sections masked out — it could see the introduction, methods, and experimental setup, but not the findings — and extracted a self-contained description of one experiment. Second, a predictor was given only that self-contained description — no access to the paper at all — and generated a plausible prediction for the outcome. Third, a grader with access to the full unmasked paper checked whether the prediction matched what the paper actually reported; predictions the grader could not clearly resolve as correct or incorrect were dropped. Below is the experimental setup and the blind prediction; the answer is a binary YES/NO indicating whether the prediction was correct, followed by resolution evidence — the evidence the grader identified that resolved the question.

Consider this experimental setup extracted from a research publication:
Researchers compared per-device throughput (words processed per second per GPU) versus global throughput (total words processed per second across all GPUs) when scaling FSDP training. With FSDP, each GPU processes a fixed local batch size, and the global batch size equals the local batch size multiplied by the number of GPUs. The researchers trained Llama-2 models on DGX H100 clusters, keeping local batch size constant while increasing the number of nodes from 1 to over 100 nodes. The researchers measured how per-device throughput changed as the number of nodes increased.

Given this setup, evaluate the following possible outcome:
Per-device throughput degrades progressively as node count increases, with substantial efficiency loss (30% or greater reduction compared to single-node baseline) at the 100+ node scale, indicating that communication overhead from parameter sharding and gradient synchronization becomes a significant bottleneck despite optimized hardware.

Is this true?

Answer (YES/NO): YES